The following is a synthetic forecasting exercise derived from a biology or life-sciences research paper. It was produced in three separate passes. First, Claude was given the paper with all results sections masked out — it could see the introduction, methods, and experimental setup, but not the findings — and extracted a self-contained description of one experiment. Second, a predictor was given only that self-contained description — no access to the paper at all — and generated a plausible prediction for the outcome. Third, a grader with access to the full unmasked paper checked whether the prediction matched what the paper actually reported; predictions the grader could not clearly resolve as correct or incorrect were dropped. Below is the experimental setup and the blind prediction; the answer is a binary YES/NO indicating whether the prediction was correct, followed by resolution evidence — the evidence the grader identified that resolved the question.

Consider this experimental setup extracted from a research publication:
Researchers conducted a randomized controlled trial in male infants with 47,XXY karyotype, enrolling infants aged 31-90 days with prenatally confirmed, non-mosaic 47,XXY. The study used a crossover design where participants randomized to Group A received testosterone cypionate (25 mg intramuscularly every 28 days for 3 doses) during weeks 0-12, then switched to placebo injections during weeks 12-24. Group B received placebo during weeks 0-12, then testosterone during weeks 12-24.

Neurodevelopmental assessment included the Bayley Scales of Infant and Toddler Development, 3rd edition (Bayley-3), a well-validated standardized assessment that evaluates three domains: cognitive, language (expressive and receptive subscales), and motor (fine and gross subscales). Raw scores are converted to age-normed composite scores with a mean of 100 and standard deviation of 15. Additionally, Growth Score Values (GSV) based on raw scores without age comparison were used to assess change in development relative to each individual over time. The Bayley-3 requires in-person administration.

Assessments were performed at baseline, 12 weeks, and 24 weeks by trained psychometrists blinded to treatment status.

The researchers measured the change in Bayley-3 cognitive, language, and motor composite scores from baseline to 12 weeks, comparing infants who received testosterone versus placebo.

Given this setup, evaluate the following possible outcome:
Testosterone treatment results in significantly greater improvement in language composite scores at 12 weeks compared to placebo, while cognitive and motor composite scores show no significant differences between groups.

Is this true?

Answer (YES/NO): NO